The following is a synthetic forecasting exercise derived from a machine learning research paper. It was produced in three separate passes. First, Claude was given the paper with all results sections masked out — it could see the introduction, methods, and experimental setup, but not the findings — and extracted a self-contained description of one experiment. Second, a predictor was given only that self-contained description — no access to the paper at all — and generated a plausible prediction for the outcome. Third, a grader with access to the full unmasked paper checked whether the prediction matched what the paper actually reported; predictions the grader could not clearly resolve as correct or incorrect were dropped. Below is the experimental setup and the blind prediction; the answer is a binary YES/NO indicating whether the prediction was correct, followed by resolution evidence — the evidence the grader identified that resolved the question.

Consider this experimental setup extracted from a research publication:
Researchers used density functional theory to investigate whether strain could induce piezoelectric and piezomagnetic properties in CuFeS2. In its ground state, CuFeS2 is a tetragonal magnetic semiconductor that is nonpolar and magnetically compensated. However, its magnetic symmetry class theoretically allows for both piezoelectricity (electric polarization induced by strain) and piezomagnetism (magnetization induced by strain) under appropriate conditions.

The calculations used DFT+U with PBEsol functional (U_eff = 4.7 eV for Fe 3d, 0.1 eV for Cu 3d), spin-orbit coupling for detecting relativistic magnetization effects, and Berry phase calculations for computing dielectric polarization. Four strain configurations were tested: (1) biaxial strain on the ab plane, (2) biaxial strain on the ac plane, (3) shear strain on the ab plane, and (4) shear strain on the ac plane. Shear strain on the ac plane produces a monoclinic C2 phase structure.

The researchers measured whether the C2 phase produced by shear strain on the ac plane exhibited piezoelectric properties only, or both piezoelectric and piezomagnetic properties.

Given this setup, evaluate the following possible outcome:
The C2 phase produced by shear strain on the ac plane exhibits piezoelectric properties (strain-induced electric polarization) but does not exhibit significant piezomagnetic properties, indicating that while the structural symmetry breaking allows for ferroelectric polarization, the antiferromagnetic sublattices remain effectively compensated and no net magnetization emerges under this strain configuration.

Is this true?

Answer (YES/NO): NO